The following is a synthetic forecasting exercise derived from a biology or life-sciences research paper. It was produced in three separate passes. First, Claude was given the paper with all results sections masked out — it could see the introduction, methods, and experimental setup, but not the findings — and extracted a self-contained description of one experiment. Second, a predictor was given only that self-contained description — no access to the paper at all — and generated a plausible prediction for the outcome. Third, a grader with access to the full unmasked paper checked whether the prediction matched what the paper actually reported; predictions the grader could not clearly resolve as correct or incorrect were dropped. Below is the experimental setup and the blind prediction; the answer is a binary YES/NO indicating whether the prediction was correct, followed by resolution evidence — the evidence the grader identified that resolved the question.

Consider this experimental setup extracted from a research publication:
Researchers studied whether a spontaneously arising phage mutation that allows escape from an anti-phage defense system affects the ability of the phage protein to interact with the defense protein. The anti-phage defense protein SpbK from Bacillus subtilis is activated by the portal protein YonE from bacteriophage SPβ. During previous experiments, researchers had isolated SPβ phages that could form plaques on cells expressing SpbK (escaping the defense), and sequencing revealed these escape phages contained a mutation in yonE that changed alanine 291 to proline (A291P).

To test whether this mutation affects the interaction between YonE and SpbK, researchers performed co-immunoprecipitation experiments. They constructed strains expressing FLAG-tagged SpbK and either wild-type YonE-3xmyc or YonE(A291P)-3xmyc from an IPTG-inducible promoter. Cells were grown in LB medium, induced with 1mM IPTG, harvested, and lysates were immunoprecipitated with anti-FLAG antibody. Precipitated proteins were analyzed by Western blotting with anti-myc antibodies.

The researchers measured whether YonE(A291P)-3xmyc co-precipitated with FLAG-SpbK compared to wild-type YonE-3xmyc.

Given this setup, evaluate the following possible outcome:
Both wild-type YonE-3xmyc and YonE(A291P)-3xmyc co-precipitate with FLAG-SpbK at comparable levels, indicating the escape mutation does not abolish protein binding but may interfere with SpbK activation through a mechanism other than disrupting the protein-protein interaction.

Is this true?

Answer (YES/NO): NO